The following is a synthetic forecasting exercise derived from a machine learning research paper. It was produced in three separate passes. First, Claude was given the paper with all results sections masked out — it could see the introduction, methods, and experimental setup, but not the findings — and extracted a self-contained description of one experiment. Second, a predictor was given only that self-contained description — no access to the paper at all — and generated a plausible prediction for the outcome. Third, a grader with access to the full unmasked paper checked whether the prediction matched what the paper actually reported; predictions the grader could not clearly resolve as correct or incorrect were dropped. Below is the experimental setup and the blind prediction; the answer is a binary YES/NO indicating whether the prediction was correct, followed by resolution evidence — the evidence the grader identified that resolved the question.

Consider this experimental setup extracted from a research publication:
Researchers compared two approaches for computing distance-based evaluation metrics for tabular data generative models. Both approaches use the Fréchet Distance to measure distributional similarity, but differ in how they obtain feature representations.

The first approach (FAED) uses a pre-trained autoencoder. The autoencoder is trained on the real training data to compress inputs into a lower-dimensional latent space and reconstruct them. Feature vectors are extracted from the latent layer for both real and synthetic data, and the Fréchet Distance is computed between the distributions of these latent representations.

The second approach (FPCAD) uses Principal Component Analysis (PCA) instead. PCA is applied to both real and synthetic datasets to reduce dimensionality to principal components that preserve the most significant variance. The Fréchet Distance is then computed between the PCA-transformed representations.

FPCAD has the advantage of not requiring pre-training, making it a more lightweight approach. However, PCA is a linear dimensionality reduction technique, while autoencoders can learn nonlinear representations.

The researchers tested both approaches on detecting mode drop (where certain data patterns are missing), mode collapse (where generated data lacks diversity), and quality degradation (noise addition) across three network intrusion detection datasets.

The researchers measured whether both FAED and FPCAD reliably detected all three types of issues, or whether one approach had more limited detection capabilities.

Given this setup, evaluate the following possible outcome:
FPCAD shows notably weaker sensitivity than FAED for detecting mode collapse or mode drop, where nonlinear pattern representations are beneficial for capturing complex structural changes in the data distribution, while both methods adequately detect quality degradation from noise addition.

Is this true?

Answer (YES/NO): NO